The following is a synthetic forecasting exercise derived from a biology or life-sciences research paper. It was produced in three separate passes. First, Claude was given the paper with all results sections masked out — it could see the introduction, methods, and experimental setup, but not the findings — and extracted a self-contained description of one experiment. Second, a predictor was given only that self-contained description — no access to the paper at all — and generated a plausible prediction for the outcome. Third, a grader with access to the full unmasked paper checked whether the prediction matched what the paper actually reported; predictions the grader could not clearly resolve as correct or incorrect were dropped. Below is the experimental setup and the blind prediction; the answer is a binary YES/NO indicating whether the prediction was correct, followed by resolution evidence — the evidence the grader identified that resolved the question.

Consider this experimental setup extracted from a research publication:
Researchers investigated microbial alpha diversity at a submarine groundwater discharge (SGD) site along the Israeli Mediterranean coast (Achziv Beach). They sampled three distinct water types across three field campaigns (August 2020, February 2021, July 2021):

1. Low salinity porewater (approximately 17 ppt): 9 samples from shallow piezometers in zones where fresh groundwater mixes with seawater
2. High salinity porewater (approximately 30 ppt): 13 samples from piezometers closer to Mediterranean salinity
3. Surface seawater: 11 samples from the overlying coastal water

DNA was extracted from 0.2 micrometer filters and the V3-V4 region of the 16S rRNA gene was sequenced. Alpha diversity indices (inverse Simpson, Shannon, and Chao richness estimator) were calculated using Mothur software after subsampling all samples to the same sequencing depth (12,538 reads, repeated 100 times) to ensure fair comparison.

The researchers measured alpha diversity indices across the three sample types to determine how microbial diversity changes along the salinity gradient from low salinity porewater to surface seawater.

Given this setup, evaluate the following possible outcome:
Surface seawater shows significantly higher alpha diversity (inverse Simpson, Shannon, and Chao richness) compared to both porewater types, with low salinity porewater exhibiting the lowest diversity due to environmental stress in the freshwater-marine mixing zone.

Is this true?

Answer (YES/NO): NO